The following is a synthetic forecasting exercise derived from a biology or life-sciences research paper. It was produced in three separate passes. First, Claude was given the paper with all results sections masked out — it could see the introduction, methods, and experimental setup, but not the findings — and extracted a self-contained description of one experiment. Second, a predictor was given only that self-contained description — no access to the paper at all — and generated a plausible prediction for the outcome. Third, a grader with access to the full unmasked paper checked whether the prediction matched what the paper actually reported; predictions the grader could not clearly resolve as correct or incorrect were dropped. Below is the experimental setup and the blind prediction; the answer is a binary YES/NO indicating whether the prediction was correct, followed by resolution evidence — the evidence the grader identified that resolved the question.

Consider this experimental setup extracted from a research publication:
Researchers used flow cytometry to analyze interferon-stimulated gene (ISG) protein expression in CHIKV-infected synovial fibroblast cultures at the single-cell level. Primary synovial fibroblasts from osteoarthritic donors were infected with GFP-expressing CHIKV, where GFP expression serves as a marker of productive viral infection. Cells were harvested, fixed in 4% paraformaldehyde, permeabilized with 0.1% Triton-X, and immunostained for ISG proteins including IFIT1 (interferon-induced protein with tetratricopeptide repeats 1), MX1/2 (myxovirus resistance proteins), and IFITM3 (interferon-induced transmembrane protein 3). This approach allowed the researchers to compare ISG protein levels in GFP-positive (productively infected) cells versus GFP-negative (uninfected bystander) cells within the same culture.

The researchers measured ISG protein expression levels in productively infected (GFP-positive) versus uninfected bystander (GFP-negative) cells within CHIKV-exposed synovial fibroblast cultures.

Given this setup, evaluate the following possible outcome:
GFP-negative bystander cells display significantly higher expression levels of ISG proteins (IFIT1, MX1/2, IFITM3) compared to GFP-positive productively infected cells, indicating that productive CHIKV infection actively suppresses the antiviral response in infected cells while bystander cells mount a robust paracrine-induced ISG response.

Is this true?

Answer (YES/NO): YES